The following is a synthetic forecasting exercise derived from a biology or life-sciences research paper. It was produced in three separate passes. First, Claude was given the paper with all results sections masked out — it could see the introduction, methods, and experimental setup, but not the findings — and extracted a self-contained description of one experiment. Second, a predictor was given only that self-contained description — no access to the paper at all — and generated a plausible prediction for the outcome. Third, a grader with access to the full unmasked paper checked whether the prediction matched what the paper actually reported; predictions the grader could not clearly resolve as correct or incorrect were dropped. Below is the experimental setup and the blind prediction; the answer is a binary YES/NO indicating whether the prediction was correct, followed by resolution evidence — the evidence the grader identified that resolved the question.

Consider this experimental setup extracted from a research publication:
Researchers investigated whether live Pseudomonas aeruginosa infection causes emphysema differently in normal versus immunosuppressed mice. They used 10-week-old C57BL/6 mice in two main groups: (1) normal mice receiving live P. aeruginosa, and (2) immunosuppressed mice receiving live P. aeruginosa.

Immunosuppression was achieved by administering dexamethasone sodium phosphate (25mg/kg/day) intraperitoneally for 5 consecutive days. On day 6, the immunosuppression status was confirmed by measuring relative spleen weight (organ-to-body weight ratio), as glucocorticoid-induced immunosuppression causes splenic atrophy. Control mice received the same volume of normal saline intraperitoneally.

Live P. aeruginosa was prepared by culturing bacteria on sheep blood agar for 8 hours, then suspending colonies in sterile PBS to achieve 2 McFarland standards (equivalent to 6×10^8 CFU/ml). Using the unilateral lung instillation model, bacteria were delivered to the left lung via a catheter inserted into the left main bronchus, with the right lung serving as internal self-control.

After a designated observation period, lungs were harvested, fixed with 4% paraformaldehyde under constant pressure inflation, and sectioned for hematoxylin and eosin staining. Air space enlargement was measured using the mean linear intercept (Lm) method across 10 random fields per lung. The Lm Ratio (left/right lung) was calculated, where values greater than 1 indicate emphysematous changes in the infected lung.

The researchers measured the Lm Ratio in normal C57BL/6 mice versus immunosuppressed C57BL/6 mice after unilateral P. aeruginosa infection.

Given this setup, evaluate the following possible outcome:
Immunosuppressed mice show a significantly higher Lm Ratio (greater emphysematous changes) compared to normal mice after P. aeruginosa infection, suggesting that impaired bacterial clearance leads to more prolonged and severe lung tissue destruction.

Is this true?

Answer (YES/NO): YES